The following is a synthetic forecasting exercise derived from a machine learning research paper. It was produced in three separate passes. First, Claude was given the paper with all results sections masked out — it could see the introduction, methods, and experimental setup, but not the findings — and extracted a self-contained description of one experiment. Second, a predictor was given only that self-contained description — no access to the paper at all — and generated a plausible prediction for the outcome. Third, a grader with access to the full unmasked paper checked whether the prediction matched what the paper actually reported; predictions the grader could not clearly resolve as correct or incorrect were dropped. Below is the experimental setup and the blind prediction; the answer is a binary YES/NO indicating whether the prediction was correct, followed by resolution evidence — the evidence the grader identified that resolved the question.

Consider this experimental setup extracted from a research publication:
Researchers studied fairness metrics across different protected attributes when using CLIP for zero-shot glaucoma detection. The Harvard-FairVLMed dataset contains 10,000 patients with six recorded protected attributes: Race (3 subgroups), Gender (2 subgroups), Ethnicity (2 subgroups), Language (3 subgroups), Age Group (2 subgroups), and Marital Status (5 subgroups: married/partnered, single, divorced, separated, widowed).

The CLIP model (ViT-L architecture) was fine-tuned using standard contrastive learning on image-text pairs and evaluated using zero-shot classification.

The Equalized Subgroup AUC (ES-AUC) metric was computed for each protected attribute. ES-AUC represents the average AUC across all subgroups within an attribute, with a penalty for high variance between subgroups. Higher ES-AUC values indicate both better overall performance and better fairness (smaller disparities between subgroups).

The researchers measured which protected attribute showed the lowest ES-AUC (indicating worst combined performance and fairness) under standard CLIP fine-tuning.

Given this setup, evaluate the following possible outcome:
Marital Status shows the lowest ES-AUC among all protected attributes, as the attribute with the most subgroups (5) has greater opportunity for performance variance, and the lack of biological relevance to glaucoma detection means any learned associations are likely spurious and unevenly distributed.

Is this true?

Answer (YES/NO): YES